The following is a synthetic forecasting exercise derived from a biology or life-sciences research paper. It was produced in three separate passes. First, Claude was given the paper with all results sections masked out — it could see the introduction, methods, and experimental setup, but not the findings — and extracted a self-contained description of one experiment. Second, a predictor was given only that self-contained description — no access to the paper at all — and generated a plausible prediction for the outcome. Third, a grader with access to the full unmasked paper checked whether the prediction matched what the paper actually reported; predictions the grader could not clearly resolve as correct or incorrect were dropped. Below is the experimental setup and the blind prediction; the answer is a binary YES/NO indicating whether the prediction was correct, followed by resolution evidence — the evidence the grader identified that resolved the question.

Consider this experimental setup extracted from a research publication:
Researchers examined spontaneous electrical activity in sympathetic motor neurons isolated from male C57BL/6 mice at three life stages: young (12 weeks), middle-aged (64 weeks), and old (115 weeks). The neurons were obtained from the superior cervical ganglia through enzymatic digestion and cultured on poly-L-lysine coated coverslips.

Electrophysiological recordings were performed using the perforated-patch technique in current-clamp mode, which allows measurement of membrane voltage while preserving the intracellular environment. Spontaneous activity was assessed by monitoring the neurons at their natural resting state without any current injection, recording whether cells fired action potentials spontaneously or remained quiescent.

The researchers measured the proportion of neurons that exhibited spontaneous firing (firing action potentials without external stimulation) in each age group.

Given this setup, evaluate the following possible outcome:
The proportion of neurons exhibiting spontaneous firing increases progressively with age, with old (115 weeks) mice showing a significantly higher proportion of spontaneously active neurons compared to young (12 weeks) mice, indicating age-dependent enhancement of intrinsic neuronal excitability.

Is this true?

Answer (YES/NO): YES